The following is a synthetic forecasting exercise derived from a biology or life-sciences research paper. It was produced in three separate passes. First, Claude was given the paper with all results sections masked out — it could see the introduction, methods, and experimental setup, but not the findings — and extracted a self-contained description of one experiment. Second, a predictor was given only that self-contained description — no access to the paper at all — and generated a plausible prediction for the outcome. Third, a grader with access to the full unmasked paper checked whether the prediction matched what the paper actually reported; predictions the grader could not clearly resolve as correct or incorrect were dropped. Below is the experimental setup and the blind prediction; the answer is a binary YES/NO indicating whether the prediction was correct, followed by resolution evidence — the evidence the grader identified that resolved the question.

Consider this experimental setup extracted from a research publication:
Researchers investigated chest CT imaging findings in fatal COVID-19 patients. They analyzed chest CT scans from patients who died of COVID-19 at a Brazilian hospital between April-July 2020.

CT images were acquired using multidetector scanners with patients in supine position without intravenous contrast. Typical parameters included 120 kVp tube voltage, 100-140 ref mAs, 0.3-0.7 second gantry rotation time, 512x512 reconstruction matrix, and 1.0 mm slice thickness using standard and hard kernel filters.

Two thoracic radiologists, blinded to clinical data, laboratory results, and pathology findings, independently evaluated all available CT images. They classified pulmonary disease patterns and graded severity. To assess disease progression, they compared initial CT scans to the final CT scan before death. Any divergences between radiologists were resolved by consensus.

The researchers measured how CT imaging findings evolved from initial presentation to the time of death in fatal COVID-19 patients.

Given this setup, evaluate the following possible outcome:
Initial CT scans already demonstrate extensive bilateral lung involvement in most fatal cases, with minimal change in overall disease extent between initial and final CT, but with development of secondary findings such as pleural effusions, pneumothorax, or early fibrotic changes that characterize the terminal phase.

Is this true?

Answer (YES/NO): NO